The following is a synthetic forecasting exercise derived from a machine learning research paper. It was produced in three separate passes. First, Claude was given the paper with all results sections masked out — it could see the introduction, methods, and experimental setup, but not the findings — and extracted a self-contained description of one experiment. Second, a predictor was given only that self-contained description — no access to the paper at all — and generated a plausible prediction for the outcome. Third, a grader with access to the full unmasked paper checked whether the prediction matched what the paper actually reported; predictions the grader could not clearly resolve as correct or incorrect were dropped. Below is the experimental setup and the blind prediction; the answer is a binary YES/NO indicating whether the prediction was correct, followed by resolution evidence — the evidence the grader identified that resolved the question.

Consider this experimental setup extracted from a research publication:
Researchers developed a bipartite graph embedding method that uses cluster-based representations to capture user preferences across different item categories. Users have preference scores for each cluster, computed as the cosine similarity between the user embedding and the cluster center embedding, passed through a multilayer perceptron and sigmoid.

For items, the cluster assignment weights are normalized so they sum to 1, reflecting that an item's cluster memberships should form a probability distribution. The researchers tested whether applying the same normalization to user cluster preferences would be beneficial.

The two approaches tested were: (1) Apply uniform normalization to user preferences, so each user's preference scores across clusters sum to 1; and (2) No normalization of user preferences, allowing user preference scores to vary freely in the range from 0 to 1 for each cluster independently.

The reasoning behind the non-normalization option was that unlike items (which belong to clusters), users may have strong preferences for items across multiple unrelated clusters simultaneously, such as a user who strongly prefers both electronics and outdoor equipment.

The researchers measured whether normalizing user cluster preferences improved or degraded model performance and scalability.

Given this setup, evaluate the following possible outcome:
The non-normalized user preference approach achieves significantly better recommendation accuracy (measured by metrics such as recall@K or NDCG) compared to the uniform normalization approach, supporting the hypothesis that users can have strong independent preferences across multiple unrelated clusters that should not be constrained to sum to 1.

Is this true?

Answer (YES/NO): YES